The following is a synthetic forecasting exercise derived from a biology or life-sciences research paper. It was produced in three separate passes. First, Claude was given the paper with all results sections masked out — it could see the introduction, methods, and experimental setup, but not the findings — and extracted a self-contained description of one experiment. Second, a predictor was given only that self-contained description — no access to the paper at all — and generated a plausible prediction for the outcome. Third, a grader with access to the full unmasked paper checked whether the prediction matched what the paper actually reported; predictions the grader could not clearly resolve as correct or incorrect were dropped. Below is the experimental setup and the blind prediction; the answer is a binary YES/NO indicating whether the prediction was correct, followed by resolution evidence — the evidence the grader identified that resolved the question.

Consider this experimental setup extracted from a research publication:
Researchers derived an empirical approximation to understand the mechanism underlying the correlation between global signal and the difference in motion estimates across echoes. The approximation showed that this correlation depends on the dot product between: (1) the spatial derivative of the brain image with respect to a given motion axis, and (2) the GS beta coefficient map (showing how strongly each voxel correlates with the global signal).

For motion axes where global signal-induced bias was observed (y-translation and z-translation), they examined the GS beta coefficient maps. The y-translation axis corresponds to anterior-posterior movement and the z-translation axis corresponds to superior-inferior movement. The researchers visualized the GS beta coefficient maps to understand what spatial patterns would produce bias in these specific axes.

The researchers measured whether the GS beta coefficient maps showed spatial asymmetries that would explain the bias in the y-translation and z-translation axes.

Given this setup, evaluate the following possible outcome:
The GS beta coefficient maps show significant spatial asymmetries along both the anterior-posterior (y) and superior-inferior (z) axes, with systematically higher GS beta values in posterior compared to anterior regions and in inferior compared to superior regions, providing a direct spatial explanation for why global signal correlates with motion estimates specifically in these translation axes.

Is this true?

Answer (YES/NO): NO